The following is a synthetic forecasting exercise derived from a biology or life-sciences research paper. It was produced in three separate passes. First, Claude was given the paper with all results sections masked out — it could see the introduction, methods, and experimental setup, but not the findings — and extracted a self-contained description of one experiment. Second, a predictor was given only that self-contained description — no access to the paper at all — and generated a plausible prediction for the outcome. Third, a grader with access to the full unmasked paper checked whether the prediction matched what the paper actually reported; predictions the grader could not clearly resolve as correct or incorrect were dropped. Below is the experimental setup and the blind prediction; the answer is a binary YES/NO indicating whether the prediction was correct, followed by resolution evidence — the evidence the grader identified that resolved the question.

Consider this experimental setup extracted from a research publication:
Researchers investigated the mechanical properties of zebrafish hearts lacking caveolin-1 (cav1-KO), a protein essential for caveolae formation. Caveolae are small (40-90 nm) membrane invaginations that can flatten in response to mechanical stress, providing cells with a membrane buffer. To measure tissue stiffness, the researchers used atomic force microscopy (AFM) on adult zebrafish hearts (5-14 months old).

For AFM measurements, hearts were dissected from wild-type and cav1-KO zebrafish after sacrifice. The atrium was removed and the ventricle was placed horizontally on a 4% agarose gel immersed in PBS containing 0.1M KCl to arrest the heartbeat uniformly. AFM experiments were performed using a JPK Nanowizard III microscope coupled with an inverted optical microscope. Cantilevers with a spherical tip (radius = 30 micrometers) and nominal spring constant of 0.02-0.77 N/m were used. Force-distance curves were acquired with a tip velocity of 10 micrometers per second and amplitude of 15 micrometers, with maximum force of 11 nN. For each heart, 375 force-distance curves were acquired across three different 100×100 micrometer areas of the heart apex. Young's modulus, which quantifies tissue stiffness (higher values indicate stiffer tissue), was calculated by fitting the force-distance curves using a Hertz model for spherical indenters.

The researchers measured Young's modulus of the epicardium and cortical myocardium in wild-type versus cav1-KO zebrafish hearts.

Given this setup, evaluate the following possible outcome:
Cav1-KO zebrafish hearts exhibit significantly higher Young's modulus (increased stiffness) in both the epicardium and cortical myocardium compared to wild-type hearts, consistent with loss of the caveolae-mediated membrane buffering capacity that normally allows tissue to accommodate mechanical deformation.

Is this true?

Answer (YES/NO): YES